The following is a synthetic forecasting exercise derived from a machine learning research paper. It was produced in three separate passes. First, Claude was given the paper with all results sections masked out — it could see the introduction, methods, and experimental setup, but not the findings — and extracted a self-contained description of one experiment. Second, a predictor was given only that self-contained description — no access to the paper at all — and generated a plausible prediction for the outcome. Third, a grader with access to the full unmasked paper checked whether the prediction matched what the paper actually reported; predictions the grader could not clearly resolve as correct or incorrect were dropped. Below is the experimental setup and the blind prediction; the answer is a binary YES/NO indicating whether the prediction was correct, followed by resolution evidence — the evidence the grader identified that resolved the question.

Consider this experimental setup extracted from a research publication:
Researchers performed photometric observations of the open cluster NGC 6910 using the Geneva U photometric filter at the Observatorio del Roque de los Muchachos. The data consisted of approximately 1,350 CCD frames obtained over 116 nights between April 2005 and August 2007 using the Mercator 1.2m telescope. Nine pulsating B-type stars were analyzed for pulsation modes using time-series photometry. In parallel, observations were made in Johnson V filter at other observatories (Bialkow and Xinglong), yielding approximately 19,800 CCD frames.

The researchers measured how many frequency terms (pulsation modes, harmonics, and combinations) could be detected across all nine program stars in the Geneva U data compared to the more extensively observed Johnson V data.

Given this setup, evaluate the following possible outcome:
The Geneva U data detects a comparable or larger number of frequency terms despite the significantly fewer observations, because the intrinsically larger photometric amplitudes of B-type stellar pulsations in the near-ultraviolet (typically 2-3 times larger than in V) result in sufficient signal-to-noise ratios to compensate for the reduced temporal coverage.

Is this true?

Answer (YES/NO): NO